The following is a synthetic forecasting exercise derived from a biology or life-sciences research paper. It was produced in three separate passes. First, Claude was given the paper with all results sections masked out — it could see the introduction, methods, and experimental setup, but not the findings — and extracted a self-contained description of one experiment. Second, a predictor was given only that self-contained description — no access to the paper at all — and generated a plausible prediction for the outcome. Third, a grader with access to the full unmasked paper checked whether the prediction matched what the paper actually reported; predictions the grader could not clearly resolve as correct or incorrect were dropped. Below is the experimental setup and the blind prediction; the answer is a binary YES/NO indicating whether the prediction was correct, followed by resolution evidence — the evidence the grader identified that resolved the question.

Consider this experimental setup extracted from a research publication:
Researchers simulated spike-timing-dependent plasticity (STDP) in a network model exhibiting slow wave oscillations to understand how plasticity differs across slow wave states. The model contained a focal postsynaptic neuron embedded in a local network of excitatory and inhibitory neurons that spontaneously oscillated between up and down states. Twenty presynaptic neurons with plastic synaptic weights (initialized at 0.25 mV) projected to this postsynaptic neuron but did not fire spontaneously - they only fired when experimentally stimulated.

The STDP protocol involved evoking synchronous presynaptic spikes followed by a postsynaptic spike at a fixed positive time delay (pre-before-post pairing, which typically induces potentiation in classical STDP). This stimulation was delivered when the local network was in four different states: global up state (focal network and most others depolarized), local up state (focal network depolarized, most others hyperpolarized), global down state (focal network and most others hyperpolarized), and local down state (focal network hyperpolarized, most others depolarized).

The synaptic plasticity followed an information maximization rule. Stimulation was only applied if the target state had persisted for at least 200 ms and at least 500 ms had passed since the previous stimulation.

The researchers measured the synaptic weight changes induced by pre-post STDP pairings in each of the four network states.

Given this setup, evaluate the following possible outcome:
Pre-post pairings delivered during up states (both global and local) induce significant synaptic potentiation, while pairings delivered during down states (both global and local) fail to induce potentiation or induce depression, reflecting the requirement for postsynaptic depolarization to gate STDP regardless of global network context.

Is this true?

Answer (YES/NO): NO